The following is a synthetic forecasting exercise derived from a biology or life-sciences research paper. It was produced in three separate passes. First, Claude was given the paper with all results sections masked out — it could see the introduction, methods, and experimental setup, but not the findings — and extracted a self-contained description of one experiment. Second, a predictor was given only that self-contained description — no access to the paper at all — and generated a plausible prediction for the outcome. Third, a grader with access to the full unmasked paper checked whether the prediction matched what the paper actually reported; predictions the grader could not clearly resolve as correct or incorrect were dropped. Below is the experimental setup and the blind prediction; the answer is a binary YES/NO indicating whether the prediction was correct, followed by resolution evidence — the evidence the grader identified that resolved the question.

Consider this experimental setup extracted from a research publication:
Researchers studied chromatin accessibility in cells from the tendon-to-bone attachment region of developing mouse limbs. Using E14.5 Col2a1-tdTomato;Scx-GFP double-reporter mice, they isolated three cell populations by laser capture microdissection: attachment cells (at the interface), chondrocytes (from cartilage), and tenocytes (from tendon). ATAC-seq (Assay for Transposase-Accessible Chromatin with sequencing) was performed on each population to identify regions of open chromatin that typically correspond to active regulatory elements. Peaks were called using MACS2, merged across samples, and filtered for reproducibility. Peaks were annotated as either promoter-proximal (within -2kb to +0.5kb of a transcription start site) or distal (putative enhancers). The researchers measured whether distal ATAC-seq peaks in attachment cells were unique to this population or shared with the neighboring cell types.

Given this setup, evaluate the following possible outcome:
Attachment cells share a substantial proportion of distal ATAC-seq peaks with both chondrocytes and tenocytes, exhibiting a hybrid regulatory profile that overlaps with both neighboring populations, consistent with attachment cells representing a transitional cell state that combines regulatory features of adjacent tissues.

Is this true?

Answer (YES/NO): YES